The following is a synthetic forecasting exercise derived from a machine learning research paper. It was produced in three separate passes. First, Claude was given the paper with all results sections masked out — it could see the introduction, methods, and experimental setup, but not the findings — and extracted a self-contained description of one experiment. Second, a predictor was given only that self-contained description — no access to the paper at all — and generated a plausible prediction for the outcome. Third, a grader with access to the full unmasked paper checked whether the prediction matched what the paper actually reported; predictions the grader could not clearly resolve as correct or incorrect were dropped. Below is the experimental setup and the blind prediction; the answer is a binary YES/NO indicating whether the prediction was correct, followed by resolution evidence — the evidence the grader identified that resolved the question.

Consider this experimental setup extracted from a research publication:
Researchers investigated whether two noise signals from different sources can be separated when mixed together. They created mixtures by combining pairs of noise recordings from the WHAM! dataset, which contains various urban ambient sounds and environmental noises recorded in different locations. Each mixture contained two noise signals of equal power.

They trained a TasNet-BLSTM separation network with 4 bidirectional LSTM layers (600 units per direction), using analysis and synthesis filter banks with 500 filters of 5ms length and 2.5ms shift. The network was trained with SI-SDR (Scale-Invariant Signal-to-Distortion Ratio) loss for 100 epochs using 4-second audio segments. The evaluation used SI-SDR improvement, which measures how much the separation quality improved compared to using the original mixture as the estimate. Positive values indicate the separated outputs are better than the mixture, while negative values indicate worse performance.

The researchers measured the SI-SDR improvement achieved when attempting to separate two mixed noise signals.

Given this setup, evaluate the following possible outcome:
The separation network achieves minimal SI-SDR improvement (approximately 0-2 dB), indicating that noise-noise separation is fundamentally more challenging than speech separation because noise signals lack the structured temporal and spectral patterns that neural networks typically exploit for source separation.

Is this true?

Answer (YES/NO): YES